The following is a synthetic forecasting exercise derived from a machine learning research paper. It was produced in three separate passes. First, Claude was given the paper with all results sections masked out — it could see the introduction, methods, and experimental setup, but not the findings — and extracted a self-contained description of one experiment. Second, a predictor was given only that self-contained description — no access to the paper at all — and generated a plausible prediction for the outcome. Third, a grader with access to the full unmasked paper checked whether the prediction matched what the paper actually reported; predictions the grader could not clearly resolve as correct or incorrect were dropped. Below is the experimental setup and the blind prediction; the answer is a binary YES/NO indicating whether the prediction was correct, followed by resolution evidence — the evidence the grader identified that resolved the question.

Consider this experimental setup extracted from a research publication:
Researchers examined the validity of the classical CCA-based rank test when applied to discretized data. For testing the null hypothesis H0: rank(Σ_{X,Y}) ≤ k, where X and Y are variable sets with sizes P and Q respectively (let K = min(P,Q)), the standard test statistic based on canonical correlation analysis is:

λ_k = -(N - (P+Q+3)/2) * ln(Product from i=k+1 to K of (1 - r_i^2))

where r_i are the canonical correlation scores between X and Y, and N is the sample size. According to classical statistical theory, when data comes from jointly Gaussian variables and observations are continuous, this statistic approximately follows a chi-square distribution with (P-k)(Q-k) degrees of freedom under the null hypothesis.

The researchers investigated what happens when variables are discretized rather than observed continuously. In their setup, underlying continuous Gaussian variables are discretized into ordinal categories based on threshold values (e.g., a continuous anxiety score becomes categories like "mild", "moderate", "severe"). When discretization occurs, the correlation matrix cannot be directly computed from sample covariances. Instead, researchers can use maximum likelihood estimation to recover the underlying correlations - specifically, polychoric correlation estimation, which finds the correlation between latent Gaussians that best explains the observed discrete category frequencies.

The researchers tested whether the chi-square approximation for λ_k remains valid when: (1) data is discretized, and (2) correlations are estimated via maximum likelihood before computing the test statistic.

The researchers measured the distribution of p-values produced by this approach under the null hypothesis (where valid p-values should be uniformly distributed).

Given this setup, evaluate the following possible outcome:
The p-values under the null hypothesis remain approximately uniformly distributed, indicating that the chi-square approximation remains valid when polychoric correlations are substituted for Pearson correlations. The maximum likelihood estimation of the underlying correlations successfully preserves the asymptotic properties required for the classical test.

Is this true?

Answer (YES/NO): NO